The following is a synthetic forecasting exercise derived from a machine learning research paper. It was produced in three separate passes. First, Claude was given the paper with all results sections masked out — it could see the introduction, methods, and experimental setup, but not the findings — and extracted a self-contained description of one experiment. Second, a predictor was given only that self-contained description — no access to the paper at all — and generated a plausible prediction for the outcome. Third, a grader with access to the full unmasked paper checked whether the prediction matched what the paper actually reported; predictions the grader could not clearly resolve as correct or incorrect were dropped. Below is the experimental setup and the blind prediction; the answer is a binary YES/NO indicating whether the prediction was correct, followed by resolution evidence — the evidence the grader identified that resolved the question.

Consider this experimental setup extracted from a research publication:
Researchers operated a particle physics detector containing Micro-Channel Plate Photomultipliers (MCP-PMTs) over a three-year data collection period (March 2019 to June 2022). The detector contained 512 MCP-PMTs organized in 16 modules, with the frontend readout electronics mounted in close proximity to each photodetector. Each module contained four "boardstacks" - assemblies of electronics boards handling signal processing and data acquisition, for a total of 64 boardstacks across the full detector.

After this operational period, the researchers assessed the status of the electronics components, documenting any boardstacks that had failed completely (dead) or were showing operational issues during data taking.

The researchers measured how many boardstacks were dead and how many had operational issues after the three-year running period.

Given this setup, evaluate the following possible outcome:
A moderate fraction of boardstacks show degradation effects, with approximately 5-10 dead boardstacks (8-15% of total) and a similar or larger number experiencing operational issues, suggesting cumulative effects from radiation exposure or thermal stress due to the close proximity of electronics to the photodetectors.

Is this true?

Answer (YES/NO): NO